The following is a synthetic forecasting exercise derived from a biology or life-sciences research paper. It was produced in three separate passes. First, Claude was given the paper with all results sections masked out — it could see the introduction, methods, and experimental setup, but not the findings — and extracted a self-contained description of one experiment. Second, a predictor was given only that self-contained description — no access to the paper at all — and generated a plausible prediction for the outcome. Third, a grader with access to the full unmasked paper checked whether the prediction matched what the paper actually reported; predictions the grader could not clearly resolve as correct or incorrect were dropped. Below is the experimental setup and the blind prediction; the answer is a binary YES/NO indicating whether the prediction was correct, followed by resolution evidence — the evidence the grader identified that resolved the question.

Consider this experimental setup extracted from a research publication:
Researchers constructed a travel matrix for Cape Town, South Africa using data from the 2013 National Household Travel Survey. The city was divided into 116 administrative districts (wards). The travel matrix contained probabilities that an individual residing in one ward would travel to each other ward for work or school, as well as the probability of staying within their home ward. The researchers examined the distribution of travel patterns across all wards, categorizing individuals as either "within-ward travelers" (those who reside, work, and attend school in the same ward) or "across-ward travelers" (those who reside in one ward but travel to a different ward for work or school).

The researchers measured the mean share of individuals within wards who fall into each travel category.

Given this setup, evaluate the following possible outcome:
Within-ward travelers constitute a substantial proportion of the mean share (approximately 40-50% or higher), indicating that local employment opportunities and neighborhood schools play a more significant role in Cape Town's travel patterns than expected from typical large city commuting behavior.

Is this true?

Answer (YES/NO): NO